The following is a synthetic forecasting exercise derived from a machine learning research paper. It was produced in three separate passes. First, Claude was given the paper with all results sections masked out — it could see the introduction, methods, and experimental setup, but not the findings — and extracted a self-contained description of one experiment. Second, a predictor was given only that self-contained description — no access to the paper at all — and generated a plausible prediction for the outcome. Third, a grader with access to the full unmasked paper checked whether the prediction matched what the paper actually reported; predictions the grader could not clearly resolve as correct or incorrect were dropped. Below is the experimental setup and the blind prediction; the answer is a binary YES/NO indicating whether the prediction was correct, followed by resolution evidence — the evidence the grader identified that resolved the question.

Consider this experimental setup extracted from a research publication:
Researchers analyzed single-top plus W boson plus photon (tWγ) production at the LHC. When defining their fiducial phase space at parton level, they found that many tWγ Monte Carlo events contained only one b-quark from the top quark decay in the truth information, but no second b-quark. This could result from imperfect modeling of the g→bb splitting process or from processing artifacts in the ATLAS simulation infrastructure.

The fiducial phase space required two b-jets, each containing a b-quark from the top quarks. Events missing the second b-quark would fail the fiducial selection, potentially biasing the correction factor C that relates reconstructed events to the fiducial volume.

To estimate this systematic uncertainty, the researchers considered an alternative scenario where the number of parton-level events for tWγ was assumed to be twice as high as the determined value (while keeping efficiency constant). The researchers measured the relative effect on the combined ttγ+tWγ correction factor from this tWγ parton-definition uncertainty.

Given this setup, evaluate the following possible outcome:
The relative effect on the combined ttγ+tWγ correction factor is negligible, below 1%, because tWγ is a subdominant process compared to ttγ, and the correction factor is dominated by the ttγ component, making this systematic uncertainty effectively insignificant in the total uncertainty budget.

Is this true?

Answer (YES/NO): NO